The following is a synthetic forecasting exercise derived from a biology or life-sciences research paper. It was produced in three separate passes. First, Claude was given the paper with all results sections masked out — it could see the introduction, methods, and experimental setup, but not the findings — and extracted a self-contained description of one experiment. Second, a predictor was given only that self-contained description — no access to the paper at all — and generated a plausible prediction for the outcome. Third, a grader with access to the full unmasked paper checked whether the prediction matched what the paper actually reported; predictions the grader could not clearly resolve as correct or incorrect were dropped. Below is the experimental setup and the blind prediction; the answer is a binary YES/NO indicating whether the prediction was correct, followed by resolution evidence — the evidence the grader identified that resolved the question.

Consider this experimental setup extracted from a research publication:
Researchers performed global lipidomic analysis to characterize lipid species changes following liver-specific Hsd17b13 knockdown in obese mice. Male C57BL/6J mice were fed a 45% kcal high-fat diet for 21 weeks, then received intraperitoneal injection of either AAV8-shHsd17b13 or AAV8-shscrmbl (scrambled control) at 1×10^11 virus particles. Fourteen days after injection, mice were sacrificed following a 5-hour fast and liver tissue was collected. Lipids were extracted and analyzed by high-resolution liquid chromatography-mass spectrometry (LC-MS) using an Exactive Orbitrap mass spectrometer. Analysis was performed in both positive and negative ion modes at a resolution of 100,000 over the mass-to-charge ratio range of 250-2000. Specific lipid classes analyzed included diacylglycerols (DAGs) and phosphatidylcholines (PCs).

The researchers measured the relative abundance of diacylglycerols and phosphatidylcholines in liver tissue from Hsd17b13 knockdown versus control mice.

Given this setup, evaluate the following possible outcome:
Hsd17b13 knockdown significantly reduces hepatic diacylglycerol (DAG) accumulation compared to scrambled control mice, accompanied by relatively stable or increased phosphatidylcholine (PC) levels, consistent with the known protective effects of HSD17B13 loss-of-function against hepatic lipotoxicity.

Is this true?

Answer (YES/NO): YES